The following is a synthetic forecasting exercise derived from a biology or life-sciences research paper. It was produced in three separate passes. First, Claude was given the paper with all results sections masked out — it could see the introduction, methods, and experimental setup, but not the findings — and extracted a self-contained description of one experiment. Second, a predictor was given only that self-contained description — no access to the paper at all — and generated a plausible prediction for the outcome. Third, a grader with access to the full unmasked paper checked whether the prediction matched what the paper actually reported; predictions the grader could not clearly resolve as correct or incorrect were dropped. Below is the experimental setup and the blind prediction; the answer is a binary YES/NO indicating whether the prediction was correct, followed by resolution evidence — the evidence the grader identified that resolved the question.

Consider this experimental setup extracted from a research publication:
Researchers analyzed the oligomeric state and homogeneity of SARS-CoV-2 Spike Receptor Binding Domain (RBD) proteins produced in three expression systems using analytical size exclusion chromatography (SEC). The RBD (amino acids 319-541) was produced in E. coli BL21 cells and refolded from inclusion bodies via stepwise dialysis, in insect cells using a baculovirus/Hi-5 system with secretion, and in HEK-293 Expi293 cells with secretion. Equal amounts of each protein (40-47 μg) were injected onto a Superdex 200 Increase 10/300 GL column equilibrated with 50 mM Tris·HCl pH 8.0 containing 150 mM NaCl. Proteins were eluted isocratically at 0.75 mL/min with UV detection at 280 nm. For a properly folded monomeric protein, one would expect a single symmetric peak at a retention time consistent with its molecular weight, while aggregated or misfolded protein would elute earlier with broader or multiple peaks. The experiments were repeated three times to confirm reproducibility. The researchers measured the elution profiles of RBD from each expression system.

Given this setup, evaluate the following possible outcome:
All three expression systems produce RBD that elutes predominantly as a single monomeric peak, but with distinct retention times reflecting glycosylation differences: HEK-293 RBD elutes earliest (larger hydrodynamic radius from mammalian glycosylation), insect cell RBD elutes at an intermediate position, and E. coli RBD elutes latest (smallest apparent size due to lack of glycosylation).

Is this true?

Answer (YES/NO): NO